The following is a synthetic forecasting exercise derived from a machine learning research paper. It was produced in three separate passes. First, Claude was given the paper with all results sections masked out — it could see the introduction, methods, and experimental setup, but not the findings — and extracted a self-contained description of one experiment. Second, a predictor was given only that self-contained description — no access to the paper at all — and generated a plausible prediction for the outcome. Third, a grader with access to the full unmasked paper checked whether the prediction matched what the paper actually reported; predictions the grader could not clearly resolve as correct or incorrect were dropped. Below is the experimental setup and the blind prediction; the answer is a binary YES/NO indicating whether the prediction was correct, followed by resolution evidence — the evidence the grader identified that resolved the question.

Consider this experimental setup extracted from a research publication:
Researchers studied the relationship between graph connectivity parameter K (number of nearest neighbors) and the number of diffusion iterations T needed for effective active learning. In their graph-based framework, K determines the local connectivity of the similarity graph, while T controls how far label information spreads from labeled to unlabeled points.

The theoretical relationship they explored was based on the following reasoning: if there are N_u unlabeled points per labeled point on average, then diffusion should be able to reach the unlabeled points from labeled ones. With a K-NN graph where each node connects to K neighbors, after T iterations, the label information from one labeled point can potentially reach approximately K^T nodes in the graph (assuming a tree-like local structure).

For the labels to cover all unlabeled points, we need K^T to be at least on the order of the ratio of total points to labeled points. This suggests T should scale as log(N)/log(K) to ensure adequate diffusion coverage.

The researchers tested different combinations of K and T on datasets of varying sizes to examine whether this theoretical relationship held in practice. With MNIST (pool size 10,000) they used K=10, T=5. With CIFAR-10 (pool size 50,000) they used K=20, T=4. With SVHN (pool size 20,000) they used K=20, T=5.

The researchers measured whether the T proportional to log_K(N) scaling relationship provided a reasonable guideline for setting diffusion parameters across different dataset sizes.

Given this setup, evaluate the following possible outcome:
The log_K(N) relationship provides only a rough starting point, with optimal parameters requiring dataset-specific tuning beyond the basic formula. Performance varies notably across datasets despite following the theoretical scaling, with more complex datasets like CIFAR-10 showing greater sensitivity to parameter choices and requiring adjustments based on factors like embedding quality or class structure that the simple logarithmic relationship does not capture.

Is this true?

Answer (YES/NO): NO